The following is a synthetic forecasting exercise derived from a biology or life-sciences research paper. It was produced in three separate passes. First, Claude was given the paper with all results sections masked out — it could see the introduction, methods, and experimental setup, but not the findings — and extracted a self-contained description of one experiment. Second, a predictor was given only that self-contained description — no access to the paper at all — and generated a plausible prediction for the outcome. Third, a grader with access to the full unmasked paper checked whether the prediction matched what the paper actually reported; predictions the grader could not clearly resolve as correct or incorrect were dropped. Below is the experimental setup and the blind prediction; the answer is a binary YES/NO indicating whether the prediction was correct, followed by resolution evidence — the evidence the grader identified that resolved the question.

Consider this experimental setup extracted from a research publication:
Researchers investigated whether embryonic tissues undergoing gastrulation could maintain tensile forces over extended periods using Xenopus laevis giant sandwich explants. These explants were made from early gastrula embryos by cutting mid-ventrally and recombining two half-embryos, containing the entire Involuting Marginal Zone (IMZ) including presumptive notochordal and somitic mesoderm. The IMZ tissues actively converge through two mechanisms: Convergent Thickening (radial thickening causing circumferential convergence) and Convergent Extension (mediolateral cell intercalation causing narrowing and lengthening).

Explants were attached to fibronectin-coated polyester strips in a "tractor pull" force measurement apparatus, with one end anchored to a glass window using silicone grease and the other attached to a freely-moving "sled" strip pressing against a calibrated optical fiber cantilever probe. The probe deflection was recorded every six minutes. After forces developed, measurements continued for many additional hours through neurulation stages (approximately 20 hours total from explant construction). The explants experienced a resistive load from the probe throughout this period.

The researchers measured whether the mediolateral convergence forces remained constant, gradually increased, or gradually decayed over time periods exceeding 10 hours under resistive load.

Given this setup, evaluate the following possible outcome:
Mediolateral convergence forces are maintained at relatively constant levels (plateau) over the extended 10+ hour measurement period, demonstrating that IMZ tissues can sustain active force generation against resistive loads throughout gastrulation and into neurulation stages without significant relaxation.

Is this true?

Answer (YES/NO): NO